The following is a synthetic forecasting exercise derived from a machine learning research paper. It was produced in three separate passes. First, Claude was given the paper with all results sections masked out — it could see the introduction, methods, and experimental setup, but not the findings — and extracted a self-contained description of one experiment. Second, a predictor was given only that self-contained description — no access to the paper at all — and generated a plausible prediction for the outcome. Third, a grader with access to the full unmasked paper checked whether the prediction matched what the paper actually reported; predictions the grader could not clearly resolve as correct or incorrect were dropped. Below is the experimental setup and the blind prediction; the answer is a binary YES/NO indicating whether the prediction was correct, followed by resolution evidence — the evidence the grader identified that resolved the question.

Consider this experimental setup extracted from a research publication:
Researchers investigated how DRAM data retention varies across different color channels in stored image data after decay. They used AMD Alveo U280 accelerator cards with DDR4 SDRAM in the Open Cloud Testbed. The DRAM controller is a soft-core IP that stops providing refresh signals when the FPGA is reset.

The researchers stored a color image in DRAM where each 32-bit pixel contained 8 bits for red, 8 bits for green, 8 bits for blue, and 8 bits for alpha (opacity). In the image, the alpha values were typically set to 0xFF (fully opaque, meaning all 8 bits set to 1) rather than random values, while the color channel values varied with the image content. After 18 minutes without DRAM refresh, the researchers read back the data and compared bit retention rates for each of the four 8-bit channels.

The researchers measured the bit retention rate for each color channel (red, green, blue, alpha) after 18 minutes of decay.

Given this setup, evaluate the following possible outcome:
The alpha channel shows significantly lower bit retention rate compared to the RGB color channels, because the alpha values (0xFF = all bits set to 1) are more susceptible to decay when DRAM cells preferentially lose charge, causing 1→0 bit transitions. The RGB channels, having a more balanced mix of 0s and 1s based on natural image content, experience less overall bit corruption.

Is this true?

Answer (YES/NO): NO